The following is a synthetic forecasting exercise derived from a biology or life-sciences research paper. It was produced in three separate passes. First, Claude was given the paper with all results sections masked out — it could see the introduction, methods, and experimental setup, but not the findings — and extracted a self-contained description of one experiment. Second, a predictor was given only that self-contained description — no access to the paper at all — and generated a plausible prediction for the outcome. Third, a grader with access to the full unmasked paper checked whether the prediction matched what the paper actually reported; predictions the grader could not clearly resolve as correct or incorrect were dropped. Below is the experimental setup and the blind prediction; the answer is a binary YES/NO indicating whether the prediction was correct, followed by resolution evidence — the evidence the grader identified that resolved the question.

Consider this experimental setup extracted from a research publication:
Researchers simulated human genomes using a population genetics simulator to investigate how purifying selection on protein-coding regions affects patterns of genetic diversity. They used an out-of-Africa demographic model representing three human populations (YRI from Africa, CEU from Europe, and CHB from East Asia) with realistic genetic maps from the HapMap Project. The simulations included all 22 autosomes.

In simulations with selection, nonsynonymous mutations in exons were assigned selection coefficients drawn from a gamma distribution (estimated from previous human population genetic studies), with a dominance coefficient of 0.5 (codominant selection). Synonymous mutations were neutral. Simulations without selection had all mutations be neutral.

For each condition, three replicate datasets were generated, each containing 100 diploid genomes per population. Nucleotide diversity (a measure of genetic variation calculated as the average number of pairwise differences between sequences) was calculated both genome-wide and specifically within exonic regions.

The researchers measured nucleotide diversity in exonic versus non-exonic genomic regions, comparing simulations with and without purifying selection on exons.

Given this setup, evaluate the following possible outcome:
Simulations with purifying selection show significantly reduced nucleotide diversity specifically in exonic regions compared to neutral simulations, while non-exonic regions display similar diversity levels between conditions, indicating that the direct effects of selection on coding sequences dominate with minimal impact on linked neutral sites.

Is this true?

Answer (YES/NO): YES